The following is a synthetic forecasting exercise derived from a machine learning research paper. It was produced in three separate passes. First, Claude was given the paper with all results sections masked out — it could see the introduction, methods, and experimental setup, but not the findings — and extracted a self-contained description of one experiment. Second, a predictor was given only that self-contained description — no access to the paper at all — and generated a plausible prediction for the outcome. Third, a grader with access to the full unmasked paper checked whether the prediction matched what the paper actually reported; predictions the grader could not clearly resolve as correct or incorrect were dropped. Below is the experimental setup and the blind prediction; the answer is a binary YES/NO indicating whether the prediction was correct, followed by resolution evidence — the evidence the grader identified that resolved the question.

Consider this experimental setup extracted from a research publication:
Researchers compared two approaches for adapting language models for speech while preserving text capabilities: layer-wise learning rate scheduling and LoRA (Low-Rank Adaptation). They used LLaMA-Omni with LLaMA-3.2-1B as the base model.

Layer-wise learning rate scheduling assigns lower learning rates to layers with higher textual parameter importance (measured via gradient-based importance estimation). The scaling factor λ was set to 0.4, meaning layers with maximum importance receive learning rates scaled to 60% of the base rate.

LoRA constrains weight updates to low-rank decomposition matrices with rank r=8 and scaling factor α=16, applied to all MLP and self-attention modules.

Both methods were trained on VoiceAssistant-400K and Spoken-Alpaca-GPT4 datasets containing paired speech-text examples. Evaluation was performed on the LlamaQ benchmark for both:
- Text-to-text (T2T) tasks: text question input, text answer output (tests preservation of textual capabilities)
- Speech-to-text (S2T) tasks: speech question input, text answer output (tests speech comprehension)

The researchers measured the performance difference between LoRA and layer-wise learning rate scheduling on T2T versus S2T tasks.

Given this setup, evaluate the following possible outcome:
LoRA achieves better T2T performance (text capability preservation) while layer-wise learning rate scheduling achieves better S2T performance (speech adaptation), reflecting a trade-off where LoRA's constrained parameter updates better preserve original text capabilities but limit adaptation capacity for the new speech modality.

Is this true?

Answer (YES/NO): NO